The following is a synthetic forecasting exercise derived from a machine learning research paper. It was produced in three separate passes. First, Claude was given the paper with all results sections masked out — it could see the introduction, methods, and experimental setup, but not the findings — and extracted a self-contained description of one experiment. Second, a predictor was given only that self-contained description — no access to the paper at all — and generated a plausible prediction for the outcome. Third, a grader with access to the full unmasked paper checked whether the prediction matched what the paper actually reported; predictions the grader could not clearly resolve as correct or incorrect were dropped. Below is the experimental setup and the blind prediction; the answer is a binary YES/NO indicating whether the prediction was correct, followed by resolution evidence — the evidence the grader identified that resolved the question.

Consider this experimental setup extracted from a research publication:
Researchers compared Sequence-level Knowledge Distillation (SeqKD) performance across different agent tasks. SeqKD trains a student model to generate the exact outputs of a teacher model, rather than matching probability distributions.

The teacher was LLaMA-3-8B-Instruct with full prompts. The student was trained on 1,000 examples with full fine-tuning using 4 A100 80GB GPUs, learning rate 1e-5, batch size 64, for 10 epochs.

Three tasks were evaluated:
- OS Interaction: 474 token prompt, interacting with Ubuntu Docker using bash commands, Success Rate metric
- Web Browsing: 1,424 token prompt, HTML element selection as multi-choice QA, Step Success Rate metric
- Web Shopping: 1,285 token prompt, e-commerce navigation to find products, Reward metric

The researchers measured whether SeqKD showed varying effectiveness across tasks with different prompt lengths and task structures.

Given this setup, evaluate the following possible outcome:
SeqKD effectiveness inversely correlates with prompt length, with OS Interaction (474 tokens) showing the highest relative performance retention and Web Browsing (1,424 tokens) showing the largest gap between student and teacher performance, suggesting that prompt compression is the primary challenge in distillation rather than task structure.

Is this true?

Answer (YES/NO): NO